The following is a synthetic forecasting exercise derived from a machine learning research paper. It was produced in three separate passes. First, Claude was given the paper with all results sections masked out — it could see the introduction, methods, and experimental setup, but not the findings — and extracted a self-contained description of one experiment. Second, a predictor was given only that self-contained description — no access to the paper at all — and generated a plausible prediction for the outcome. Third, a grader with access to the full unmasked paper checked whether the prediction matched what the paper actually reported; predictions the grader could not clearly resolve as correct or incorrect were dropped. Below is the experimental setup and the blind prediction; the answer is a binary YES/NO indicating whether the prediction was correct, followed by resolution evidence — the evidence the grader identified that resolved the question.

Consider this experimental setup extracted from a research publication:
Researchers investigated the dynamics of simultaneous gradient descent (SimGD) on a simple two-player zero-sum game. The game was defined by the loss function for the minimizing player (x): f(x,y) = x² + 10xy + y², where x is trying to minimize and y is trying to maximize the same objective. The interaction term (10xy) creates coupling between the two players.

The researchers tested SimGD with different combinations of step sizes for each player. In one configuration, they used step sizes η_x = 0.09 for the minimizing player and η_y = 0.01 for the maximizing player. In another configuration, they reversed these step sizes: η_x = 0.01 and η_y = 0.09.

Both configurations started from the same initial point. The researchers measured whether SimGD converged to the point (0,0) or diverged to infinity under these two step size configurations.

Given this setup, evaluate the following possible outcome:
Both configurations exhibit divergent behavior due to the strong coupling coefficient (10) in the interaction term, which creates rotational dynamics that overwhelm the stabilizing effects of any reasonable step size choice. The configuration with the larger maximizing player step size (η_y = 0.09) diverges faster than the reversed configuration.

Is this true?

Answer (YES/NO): NO